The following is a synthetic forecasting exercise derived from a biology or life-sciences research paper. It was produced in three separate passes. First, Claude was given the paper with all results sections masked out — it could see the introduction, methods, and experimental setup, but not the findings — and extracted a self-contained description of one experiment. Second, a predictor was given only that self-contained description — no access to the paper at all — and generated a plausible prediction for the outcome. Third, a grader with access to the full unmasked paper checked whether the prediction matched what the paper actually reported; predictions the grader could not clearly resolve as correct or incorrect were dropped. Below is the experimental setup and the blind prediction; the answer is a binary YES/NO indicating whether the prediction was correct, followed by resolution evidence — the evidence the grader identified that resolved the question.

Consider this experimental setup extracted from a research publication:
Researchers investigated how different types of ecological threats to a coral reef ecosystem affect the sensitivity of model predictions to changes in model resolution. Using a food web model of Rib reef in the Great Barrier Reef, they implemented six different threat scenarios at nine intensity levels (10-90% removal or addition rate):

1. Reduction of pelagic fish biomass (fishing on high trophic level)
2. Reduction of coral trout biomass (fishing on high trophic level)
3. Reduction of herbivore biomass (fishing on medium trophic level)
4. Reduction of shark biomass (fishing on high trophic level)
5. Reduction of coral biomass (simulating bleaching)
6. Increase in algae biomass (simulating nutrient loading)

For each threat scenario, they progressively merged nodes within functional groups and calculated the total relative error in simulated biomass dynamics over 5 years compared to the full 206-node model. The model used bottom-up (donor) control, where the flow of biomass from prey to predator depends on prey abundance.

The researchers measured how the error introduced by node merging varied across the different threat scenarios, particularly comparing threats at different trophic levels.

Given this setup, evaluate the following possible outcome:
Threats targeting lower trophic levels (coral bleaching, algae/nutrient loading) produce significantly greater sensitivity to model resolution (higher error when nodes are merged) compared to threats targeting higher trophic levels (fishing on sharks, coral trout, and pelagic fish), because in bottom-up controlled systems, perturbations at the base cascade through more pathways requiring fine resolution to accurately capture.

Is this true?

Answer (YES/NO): NO